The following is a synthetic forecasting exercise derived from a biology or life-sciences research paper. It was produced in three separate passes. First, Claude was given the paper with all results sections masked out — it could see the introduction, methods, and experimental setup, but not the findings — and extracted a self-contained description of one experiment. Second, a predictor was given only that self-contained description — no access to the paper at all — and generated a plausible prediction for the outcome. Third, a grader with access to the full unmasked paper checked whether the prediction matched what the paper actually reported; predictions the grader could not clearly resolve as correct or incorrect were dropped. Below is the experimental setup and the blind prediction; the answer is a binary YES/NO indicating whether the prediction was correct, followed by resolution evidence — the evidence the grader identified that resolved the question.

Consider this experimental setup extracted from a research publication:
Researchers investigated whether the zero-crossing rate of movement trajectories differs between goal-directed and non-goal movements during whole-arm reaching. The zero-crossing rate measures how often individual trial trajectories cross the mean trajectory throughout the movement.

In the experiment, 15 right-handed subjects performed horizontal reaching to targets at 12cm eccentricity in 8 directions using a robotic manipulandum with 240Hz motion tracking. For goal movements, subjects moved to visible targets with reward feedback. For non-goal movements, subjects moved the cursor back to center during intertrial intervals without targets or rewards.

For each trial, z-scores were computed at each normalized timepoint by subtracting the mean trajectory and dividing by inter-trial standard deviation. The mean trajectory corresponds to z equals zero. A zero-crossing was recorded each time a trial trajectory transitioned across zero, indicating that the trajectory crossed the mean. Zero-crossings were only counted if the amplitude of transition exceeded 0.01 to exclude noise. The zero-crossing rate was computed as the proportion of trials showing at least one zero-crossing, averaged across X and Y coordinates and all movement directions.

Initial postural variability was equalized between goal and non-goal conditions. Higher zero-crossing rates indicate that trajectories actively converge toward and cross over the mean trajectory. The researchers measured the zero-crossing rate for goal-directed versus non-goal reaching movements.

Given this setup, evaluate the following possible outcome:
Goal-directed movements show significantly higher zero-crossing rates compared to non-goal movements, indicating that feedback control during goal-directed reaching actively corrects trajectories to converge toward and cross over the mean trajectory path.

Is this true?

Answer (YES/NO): YES